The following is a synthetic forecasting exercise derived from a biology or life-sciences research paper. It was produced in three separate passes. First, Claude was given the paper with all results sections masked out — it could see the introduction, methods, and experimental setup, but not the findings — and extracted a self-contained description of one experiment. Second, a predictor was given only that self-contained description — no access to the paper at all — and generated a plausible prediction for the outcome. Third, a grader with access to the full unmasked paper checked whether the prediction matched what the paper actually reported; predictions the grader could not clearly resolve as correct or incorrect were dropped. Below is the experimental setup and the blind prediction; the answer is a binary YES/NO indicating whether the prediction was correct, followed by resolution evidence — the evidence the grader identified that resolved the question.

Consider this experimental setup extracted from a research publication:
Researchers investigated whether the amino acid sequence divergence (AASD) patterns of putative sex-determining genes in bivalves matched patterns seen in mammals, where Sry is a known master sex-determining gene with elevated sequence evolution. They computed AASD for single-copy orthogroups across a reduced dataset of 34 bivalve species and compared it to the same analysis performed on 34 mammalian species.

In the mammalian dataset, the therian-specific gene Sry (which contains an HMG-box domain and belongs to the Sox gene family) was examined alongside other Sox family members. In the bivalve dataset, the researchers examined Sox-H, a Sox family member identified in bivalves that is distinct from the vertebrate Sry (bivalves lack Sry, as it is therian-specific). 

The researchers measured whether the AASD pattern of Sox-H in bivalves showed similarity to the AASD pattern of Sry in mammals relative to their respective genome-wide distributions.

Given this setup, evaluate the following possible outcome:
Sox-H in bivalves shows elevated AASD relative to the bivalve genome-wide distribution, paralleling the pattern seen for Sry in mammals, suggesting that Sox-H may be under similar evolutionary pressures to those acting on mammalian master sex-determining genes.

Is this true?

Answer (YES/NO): YES